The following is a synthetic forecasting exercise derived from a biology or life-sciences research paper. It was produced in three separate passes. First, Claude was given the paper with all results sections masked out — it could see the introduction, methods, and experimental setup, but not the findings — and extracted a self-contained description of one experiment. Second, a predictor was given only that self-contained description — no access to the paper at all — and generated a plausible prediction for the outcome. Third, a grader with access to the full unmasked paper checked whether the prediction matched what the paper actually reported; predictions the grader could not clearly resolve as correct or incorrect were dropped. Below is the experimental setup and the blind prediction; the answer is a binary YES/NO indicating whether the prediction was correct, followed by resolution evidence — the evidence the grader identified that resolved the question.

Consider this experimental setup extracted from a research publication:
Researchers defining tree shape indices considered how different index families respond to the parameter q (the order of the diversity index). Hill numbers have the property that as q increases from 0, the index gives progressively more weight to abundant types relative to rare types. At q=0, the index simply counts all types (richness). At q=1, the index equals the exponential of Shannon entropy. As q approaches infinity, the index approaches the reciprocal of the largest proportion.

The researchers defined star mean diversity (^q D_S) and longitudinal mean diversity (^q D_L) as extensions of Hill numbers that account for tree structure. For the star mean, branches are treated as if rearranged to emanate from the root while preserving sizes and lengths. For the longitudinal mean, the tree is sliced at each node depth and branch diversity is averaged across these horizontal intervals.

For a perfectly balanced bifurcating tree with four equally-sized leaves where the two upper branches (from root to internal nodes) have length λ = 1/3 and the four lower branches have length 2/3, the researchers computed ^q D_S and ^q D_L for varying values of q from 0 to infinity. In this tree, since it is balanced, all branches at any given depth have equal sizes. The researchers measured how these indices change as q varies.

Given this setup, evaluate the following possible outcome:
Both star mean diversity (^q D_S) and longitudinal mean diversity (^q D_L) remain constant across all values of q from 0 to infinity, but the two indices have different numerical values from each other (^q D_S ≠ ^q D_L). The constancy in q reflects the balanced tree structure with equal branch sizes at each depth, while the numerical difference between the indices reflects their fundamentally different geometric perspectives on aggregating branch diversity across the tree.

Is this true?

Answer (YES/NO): YES